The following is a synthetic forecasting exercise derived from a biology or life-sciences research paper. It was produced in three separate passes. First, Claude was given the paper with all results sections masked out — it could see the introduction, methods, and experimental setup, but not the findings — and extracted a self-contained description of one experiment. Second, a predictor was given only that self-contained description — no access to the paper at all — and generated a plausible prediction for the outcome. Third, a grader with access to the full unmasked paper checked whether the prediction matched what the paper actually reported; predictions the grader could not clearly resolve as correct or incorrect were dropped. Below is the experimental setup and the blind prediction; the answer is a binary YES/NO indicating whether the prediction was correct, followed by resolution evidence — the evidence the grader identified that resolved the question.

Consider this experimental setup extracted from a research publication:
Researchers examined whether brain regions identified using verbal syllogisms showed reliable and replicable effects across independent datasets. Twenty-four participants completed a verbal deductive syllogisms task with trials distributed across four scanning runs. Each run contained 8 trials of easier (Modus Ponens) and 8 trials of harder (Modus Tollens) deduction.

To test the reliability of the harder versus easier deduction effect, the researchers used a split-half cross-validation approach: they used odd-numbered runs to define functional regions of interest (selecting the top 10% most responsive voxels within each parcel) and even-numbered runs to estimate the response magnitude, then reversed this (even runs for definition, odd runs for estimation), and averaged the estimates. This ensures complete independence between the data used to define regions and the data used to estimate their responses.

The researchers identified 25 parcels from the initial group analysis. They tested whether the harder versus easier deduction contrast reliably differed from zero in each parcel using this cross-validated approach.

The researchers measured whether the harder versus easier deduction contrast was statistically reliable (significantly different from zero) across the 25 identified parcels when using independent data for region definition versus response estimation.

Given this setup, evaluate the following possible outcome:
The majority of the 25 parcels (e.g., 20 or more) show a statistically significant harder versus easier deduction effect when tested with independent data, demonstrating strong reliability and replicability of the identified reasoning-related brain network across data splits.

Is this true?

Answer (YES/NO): YES